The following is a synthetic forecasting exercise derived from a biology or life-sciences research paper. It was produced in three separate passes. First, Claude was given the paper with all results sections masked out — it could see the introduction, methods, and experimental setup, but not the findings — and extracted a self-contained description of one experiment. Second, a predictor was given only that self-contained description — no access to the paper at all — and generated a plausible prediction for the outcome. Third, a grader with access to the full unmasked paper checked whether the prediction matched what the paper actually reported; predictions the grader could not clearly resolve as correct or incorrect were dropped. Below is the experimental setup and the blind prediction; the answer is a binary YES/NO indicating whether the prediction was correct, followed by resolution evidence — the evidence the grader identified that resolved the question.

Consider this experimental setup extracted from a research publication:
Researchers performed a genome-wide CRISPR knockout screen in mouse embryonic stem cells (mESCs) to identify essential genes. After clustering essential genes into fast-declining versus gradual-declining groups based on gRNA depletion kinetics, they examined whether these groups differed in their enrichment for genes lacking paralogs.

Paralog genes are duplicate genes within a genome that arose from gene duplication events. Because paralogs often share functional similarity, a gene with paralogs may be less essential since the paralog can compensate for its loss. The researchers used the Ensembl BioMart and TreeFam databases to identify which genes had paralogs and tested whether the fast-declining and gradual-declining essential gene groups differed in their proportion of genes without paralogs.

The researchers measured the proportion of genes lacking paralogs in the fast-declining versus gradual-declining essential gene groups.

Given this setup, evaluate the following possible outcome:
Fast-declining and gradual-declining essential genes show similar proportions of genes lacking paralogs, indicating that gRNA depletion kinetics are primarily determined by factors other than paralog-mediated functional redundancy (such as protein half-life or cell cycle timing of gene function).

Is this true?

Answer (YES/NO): NO